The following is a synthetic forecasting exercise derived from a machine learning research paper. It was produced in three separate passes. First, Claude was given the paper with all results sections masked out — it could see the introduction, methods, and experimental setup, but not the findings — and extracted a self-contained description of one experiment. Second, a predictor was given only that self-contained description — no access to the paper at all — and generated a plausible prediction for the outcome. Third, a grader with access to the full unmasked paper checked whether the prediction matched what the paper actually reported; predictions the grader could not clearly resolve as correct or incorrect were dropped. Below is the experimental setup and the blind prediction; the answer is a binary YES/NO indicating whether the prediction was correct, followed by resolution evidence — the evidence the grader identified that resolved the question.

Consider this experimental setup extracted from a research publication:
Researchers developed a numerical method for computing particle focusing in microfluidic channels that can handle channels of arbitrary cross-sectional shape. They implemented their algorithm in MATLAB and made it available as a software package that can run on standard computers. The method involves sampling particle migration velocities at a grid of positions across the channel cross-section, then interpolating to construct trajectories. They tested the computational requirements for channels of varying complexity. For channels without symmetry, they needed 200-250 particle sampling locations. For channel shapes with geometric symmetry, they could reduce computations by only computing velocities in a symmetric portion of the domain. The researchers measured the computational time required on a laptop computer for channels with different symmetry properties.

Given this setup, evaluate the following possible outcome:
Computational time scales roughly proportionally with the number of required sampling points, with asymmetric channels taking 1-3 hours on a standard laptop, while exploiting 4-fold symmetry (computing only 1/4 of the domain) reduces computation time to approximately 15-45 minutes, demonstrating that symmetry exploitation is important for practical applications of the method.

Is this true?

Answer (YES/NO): YES